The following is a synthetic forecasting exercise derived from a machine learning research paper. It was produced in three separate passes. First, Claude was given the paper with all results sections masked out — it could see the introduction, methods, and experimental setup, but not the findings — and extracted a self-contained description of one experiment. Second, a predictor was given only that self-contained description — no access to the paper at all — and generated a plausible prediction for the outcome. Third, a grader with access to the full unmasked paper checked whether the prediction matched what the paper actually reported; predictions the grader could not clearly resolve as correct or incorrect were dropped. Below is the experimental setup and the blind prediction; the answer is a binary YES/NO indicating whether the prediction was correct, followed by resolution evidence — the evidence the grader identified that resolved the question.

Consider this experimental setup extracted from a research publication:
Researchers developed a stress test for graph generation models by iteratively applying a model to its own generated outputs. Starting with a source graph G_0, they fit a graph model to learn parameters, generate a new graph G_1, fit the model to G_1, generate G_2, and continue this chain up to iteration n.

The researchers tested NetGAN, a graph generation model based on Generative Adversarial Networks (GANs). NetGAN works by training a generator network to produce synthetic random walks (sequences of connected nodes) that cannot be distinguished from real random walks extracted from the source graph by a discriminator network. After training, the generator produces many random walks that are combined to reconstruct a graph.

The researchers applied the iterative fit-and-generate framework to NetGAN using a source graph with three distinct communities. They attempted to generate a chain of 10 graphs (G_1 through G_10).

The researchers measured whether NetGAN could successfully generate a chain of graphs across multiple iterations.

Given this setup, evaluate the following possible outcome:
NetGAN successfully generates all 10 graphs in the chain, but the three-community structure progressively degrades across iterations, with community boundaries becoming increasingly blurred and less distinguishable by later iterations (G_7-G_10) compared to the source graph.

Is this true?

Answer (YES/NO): NO